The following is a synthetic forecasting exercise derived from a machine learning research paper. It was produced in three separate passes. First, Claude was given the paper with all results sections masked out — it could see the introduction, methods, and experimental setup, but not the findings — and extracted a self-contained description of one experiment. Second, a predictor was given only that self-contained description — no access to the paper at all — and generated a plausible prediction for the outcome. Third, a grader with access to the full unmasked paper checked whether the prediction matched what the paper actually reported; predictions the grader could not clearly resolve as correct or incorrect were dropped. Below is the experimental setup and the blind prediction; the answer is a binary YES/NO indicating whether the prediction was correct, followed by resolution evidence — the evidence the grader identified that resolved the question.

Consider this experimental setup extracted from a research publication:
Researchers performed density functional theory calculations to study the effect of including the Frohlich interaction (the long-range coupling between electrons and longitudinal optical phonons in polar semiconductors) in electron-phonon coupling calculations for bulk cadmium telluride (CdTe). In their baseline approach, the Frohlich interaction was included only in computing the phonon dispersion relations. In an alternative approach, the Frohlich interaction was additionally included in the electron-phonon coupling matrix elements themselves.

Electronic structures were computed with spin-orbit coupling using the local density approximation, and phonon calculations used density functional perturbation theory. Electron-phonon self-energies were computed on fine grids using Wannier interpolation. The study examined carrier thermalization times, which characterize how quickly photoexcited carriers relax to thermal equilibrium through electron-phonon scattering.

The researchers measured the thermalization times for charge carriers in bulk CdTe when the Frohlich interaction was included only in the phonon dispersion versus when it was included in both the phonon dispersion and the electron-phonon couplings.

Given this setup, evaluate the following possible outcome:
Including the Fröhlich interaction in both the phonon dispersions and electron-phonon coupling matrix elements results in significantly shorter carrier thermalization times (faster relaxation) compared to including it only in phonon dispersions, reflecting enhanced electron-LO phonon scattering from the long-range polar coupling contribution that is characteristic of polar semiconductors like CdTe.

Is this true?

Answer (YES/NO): YES